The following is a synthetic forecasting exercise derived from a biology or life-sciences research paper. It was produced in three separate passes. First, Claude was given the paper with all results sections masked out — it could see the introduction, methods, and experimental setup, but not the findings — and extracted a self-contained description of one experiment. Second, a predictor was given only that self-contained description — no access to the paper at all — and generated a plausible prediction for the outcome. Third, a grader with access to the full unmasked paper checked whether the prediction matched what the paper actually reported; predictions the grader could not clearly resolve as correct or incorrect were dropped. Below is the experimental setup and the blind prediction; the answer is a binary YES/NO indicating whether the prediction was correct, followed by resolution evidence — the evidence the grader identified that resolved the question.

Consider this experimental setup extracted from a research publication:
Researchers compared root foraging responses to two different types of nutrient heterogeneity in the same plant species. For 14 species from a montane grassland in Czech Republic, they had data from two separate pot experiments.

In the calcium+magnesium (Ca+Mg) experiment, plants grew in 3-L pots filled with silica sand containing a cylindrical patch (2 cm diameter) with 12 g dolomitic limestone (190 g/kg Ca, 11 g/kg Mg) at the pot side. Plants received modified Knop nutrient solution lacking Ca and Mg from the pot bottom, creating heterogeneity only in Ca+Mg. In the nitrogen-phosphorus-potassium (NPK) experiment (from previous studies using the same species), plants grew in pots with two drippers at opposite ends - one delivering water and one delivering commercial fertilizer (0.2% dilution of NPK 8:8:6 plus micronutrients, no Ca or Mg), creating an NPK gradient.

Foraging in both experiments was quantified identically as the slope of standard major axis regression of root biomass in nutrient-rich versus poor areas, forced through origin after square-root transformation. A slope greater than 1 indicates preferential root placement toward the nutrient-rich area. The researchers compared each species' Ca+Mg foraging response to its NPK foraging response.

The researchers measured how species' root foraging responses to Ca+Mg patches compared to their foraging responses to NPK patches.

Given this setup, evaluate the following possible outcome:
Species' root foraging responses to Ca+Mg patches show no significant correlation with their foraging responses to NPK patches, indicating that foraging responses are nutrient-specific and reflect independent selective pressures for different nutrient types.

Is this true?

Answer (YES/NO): NO